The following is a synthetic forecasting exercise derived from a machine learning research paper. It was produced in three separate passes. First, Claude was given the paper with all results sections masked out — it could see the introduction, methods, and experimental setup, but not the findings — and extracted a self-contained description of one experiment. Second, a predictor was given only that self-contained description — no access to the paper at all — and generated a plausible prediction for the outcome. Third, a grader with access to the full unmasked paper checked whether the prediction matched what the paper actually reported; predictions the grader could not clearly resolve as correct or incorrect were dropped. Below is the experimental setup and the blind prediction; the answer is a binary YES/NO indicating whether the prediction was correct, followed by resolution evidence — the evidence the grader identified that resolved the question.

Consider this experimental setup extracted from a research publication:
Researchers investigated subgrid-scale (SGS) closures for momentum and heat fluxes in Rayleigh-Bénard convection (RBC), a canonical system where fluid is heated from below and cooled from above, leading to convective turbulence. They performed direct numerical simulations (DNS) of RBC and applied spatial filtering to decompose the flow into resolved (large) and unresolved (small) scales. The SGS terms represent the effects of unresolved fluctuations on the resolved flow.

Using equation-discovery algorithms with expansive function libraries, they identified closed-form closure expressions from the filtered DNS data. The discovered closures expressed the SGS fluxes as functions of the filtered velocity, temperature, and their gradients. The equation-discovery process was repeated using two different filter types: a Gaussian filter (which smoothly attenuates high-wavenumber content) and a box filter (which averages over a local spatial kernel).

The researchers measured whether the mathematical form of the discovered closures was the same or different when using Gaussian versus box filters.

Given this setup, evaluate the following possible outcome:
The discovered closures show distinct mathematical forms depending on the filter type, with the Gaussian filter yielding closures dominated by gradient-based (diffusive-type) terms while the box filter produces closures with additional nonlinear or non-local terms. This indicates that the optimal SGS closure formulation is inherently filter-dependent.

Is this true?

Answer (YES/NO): NO